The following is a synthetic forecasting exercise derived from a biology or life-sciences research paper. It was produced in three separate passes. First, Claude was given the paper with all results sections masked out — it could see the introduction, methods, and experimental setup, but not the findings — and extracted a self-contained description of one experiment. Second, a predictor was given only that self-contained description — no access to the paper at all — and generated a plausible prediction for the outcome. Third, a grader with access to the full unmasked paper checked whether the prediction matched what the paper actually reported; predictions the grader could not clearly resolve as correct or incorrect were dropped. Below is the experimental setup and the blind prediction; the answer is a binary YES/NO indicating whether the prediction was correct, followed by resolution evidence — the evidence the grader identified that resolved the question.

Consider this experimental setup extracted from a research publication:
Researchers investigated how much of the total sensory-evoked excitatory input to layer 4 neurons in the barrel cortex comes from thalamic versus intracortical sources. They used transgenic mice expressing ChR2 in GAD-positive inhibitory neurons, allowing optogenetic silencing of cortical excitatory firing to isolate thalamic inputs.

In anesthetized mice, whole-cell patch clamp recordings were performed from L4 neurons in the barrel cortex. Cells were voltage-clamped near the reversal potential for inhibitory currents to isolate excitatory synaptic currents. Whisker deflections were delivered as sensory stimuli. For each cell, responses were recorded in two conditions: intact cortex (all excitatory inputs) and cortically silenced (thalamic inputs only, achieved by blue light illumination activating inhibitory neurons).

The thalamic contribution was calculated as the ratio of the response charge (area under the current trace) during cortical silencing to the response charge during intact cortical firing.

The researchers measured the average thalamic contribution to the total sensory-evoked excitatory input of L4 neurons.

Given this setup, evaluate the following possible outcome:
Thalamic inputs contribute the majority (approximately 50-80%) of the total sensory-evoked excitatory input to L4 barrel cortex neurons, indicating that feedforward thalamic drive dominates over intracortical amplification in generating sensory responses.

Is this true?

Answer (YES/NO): NO